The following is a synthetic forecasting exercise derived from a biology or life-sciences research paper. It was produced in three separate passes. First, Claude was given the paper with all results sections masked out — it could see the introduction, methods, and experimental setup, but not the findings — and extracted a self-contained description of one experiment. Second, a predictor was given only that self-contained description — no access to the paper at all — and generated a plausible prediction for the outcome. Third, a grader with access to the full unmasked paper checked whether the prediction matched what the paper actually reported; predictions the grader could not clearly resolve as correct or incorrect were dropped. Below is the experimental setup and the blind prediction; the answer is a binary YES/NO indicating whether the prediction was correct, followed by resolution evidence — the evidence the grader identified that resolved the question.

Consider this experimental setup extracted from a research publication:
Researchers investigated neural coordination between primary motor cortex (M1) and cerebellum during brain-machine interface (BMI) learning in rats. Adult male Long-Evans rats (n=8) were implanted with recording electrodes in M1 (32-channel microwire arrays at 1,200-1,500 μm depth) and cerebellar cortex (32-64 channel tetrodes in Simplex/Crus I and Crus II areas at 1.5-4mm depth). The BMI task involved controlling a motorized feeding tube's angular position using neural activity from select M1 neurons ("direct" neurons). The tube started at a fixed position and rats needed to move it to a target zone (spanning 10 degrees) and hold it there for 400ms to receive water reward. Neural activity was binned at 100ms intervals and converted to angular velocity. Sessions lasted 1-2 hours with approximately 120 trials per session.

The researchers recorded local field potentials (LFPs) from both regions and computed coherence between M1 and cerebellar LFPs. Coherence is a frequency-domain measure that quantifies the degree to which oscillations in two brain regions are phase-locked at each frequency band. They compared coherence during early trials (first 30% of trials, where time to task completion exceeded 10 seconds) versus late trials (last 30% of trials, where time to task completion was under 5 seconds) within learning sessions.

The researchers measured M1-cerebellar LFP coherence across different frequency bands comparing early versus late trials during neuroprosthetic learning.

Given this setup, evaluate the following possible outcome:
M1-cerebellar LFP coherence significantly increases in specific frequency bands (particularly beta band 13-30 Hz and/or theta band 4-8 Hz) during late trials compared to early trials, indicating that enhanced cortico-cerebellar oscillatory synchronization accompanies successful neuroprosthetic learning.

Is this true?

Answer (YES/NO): NO